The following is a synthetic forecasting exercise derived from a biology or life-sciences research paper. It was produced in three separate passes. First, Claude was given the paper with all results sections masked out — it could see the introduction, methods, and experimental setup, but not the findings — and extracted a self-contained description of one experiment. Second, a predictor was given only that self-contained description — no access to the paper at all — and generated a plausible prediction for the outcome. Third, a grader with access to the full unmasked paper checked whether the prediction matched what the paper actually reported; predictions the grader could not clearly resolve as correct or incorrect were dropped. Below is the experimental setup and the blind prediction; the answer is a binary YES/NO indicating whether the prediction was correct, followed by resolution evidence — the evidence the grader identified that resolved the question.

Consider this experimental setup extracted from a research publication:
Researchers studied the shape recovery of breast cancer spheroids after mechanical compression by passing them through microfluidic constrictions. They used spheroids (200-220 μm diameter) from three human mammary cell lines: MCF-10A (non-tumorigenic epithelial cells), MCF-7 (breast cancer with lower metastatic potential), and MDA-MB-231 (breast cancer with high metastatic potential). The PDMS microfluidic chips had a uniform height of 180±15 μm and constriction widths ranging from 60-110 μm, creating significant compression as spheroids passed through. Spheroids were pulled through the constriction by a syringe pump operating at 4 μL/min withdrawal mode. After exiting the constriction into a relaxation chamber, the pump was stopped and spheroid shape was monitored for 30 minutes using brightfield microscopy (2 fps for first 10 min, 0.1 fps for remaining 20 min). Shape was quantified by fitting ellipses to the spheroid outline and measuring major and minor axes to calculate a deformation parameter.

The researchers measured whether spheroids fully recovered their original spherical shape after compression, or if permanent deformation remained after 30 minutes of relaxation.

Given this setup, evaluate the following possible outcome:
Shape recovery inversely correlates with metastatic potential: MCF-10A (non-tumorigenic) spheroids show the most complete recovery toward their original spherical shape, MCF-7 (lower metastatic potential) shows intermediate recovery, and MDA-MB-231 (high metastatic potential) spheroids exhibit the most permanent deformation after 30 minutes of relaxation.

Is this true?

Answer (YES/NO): YES